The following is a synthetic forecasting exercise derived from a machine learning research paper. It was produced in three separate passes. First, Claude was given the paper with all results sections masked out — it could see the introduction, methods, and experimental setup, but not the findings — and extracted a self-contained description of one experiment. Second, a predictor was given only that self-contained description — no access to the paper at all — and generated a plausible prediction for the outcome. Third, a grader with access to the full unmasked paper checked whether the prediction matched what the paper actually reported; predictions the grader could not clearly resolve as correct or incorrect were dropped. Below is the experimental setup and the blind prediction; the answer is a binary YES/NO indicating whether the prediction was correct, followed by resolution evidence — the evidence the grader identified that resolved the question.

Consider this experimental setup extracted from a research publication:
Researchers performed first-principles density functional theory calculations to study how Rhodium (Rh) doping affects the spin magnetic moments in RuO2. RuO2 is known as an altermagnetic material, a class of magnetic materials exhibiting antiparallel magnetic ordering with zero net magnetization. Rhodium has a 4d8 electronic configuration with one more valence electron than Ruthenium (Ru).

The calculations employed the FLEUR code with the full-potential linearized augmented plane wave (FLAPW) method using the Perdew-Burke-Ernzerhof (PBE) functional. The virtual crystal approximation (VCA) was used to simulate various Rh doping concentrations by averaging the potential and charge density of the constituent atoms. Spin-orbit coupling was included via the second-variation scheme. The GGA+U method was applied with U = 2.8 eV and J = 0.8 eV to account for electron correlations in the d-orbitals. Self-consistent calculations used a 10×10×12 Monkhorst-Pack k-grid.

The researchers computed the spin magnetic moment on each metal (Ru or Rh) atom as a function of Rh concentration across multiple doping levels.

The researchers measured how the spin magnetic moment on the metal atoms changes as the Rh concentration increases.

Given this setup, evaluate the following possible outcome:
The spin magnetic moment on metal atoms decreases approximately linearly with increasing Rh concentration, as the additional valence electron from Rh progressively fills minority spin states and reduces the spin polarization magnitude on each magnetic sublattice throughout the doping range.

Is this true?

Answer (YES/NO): YES